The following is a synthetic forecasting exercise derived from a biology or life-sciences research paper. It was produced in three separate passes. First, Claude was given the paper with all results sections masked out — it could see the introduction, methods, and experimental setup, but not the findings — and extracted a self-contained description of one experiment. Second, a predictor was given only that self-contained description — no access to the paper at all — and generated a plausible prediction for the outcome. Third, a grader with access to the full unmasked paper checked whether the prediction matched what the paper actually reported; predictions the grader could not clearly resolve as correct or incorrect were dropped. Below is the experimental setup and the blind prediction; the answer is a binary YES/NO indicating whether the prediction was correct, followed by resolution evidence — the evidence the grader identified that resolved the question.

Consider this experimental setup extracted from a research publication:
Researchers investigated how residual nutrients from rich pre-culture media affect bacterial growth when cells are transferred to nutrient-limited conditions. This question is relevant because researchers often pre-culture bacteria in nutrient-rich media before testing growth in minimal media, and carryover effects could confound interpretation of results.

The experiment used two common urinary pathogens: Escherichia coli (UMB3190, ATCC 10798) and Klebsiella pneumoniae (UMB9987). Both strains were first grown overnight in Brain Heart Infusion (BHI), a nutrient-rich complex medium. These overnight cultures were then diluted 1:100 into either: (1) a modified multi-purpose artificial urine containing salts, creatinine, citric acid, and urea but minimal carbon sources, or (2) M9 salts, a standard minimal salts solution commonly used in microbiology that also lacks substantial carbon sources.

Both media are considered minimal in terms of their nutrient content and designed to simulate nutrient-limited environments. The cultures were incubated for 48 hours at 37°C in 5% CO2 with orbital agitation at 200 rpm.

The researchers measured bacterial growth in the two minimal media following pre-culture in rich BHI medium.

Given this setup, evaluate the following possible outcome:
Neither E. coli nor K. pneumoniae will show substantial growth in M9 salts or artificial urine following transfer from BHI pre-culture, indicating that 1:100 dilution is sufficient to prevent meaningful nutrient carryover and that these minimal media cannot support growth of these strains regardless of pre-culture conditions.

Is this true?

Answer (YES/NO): NO